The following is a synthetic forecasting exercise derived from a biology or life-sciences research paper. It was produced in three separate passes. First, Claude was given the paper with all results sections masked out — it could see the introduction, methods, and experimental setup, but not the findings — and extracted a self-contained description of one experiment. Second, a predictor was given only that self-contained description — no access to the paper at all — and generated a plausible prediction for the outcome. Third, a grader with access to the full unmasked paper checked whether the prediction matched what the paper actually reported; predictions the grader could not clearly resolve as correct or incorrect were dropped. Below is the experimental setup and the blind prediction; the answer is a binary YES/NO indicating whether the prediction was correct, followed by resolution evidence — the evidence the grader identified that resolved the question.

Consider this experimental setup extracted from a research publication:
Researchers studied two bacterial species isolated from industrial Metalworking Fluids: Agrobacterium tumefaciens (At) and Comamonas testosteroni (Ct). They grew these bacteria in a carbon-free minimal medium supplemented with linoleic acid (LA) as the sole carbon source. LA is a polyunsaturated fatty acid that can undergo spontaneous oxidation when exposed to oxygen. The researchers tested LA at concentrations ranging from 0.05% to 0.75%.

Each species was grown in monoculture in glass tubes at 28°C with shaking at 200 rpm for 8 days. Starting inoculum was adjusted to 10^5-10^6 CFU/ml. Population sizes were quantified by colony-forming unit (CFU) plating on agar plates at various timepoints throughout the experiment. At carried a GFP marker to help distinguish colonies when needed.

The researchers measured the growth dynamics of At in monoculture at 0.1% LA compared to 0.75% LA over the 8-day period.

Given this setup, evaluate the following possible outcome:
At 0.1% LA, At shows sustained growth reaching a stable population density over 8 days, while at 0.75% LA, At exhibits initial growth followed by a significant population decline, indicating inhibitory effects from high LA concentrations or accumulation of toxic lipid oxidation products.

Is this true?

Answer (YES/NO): YES